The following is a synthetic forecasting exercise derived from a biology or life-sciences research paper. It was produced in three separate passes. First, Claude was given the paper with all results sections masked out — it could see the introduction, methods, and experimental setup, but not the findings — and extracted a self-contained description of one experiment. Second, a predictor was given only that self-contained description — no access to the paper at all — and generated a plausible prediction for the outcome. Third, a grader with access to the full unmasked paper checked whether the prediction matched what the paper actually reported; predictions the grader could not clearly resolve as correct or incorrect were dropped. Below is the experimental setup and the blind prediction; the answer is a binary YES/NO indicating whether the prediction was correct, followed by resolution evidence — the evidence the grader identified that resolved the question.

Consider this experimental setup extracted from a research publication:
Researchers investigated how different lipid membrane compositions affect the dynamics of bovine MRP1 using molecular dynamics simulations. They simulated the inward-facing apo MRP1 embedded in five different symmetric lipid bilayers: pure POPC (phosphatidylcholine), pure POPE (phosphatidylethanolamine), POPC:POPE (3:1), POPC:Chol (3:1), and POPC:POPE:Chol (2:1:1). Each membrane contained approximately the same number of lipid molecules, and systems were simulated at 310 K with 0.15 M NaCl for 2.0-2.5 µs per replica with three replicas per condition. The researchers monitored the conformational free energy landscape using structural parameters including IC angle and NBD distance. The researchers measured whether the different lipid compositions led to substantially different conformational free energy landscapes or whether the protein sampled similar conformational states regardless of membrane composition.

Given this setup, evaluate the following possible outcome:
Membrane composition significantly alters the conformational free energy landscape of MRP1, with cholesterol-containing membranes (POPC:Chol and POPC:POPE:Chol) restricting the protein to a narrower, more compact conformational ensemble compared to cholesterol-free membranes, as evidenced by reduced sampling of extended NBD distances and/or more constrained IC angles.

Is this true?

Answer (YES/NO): NO